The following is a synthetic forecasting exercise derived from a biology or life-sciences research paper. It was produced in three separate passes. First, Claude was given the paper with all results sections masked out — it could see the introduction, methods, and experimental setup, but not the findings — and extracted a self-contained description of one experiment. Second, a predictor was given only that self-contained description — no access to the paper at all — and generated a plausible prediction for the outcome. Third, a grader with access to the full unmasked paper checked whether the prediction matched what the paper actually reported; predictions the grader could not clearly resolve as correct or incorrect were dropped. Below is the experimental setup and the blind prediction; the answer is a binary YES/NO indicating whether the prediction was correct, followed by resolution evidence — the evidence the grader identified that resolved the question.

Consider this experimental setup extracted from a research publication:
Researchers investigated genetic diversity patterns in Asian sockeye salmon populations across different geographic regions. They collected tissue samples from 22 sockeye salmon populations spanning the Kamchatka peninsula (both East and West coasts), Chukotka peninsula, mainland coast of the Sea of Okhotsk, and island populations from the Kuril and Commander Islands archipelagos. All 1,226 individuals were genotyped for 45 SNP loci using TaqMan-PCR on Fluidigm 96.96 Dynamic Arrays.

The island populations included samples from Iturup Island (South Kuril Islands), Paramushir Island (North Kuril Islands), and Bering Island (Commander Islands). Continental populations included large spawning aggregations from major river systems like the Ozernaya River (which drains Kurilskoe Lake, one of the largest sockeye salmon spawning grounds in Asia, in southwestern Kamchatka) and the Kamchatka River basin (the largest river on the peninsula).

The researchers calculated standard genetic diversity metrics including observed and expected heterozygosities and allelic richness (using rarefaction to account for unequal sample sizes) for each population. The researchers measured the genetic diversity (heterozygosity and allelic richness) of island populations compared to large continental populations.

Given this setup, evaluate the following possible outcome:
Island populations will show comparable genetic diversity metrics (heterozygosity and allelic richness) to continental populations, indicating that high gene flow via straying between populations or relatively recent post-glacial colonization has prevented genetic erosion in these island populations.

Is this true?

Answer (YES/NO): NO